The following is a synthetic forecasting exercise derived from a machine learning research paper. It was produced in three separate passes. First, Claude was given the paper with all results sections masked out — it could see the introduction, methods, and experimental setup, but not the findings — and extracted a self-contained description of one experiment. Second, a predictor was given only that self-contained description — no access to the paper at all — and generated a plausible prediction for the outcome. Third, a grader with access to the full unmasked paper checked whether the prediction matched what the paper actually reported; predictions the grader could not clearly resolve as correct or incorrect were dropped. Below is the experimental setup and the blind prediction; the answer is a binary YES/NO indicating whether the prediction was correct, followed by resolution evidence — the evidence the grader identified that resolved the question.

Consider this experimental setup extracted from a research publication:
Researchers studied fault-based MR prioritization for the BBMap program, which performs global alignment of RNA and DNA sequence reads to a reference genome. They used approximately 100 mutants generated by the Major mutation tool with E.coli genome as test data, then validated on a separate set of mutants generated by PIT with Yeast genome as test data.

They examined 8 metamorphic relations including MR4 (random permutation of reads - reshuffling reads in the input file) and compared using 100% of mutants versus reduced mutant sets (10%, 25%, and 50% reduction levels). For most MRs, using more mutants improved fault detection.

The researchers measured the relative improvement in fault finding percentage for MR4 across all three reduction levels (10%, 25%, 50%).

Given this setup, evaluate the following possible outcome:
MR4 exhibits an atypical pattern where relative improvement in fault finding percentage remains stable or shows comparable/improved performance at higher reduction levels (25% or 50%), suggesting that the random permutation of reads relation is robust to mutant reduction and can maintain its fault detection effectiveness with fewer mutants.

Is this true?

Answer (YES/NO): YES